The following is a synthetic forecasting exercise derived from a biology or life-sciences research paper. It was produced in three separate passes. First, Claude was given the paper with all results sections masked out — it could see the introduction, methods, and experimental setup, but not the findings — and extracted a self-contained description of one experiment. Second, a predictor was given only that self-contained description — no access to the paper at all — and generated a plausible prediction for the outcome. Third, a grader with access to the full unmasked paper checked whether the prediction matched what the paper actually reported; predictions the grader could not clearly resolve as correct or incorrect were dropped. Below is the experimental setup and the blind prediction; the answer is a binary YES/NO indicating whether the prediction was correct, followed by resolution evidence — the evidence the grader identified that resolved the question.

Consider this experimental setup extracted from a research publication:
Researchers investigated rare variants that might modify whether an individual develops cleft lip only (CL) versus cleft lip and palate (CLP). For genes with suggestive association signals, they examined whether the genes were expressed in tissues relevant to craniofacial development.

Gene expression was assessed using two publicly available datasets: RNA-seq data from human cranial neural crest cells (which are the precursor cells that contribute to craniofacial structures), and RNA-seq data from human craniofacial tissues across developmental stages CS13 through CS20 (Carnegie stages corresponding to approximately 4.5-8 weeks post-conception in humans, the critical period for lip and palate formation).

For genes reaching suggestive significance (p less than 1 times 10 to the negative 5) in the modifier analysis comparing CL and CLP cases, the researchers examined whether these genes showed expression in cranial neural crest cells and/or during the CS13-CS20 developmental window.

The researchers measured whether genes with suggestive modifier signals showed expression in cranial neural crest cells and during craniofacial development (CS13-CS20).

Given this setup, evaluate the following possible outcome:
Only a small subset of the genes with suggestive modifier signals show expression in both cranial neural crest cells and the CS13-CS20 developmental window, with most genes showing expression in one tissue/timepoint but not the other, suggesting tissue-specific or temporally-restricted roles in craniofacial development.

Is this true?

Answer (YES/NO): NO